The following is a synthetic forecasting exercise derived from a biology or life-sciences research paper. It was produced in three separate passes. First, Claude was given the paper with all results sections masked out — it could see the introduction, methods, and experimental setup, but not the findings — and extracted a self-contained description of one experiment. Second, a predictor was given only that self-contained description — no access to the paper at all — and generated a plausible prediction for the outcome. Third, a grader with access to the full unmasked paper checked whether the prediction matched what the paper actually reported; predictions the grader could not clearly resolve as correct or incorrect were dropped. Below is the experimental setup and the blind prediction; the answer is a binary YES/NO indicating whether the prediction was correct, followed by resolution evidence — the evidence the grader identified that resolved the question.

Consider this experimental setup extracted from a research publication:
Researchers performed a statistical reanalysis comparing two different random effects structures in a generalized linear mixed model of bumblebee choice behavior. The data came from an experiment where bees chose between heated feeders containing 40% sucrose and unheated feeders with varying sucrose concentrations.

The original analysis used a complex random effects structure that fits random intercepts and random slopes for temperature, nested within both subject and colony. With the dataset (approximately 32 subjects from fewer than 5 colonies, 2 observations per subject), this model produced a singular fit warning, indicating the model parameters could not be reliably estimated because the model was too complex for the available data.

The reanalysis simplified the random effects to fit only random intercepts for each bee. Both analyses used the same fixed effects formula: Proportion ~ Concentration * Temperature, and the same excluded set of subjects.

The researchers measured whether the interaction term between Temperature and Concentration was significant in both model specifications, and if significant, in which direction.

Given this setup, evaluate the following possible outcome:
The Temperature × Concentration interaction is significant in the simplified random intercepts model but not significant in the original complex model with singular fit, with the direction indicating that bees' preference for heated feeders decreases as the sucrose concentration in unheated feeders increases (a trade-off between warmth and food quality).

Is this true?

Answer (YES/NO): NO